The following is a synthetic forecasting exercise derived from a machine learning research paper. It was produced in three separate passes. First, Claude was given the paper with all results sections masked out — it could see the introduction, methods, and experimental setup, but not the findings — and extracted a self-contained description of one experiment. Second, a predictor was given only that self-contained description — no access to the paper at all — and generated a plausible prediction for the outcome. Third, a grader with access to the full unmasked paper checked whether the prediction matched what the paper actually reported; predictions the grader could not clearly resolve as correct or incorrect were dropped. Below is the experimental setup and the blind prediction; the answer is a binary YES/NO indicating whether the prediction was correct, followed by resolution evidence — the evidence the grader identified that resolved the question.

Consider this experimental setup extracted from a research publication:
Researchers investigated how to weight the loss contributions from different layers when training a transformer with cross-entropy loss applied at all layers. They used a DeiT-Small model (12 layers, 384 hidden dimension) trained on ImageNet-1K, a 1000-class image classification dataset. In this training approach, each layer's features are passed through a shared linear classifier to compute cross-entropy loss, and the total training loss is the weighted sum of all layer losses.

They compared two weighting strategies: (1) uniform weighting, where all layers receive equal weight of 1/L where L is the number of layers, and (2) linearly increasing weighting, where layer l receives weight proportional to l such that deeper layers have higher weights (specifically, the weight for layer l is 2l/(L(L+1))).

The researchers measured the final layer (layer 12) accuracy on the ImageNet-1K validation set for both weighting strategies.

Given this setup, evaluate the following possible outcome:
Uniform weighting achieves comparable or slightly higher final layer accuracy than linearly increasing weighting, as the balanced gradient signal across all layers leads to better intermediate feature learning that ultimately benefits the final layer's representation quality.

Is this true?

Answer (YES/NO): NO